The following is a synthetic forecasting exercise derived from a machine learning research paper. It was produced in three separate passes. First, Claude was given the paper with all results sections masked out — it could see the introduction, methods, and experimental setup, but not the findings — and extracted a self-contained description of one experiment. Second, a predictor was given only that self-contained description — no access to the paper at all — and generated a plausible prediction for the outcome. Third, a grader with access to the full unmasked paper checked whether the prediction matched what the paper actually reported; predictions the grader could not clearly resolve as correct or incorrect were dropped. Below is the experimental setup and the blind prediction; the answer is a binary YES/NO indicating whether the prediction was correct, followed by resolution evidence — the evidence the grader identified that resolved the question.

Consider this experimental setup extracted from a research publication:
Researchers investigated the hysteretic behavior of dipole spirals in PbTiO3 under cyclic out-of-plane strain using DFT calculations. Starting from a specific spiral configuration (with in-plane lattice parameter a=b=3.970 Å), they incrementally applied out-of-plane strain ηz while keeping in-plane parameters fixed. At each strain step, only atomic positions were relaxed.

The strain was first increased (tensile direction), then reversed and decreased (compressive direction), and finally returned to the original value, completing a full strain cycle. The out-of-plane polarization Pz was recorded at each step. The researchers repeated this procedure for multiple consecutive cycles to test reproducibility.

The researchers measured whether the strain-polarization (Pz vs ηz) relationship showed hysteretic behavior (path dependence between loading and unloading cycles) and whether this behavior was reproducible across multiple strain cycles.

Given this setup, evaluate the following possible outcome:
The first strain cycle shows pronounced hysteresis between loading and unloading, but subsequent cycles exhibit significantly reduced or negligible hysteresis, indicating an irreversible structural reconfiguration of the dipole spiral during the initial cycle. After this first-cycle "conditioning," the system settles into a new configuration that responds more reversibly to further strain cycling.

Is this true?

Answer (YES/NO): NO